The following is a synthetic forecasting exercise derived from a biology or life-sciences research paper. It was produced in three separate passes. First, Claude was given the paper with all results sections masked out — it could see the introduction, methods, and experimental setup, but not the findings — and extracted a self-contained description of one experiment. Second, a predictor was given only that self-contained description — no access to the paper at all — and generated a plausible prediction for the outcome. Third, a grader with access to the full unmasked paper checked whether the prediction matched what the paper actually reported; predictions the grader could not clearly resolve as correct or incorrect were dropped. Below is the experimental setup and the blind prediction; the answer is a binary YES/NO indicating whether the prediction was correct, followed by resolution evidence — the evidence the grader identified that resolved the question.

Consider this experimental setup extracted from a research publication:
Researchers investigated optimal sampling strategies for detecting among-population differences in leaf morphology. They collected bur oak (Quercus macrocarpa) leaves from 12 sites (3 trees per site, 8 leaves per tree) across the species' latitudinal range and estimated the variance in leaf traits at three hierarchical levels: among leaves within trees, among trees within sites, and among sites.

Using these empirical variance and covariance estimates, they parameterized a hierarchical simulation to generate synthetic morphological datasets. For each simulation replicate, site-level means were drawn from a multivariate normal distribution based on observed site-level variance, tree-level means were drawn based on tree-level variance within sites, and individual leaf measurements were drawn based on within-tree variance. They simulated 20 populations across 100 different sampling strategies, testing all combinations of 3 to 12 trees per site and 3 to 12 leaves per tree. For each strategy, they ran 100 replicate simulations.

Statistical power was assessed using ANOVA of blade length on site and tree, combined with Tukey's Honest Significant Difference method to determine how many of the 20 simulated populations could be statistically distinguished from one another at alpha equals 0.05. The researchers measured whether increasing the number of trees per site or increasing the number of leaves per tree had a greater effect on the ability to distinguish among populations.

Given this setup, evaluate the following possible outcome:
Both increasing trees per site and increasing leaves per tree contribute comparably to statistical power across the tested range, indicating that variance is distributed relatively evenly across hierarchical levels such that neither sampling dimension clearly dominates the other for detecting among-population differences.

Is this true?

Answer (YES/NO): NO